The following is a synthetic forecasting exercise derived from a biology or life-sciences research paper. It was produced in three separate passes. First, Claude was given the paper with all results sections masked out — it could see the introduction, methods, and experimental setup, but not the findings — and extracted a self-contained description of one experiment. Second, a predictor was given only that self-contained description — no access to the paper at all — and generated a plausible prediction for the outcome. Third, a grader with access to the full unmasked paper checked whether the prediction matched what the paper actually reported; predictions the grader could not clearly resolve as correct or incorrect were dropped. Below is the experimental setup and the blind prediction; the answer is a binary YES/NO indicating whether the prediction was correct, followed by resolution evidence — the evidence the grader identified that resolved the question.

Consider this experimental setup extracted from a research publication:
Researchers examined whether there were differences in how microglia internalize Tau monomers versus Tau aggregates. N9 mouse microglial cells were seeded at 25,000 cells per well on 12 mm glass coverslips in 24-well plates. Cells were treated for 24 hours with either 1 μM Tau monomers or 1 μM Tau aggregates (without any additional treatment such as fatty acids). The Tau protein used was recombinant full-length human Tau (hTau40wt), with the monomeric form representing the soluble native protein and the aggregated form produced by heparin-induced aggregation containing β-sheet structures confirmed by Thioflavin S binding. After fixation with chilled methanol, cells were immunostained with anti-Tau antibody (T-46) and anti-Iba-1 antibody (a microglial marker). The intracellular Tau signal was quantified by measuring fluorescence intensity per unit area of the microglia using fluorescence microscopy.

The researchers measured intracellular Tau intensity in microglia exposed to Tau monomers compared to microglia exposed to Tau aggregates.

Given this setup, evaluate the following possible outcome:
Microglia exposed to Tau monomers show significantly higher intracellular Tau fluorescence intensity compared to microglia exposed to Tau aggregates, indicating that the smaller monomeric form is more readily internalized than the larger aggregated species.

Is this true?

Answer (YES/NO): NO